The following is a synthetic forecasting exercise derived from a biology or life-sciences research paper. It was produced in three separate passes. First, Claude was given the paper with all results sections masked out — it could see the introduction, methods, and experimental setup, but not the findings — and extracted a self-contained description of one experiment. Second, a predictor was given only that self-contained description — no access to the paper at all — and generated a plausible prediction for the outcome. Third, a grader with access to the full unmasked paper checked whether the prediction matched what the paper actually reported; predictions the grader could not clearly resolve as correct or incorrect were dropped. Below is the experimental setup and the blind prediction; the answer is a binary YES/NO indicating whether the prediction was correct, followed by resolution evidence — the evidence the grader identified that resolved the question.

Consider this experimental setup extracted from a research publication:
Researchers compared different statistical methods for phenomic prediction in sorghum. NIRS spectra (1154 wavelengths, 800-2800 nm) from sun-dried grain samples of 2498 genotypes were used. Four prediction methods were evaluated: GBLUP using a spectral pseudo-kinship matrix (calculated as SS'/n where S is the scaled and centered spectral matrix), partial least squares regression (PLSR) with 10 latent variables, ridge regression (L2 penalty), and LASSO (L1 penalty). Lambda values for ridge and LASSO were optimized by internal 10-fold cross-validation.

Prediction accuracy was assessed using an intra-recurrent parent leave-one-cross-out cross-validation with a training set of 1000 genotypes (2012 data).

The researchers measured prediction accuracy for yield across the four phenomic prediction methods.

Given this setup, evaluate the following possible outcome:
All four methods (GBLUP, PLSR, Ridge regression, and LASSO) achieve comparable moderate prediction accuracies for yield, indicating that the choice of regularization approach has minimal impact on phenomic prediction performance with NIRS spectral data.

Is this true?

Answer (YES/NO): YES